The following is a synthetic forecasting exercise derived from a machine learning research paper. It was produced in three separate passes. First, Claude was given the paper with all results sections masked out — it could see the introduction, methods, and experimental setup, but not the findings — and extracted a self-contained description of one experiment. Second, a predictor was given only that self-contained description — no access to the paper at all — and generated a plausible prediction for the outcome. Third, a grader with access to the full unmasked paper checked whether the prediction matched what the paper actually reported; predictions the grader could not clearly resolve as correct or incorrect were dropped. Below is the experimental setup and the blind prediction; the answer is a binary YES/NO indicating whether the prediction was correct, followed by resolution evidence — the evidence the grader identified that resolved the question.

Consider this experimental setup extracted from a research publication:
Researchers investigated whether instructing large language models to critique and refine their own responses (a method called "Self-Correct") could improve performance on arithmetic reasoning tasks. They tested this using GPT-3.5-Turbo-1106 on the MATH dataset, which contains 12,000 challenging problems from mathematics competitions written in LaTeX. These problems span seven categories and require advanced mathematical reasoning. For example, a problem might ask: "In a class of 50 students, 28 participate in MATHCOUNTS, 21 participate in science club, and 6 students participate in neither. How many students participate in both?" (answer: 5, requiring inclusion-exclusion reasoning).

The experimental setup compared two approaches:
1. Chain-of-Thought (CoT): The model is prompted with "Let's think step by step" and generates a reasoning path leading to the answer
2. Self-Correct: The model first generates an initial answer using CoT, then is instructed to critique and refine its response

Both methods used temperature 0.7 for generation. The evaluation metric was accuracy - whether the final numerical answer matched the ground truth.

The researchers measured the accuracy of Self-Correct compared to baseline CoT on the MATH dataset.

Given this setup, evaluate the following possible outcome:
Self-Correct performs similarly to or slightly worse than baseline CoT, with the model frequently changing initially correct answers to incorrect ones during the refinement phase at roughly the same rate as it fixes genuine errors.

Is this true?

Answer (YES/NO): NO